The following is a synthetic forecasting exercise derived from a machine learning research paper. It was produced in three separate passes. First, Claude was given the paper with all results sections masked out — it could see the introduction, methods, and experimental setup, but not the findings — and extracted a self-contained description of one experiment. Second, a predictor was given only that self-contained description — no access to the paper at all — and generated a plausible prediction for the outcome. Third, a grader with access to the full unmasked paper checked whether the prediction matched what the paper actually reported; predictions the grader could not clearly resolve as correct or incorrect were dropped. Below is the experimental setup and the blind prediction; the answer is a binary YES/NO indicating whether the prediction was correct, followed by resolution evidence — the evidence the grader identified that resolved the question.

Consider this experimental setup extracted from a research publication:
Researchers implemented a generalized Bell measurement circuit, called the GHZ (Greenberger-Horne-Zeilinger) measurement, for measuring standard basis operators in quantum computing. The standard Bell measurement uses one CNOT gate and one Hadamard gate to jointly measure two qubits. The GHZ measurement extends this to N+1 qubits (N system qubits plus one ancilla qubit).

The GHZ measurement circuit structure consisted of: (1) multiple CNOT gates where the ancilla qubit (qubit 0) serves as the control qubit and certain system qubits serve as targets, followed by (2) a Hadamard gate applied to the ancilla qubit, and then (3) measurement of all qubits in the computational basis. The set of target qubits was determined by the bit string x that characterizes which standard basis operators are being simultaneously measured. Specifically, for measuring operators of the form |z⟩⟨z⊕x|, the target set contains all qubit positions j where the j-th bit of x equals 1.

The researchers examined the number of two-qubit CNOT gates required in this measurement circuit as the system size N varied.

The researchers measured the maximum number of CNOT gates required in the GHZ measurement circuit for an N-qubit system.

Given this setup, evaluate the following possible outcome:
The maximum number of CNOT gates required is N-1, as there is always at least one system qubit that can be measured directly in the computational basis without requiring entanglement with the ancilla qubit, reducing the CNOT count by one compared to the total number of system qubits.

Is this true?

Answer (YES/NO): NO